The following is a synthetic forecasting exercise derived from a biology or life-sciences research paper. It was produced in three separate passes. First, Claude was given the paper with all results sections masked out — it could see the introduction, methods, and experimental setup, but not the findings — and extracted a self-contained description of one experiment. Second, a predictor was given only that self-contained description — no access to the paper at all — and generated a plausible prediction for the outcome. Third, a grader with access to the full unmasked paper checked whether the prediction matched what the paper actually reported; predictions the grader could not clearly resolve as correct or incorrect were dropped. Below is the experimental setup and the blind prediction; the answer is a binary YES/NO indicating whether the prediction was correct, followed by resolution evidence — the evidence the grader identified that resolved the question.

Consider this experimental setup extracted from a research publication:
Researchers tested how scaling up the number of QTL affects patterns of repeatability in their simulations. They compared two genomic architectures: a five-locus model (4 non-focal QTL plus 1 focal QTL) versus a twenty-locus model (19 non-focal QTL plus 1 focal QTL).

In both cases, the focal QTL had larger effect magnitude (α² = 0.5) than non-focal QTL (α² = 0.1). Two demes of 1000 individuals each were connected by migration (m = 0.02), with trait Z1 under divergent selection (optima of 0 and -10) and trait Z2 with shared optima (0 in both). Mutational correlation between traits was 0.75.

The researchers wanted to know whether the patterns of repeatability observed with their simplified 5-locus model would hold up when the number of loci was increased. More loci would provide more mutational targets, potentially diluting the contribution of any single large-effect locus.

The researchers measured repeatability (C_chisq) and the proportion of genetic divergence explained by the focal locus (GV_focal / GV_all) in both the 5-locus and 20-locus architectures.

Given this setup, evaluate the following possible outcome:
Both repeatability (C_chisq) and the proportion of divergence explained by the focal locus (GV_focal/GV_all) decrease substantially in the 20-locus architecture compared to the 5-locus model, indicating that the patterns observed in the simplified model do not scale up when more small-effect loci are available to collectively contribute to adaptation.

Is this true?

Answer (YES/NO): NO